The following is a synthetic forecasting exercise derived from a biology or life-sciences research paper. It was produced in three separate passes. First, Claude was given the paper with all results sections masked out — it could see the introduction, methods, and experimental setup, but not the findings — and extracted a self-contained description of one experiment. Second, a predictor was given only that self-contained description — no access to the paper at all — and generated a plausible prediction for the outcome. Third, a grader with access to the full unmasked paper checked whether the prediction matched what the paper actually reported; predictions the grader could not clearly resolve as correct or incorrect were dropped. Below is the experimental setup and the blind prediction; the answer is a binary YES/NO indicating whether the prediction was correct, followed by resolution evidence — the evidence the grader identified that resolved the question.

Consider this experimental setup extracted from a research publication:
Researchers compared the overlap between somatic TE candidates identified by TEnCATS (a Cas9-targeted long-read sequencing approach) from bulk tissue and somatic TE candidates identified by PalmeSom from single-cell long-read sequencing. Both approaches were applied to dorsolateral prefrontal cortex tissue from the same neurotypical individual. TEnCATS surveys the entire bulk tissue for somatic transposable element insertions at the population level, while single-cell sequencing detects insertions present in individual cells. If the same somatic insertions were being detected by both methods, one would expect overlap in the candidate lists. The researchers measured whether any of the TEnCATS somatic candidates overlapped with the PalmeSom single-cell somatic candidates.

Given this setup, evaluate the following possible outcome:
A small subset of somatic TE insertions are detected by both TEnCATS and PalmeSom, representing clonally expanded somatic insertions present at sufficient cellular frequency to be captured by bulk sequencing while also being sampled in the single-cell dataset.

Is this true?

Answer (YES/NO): NO